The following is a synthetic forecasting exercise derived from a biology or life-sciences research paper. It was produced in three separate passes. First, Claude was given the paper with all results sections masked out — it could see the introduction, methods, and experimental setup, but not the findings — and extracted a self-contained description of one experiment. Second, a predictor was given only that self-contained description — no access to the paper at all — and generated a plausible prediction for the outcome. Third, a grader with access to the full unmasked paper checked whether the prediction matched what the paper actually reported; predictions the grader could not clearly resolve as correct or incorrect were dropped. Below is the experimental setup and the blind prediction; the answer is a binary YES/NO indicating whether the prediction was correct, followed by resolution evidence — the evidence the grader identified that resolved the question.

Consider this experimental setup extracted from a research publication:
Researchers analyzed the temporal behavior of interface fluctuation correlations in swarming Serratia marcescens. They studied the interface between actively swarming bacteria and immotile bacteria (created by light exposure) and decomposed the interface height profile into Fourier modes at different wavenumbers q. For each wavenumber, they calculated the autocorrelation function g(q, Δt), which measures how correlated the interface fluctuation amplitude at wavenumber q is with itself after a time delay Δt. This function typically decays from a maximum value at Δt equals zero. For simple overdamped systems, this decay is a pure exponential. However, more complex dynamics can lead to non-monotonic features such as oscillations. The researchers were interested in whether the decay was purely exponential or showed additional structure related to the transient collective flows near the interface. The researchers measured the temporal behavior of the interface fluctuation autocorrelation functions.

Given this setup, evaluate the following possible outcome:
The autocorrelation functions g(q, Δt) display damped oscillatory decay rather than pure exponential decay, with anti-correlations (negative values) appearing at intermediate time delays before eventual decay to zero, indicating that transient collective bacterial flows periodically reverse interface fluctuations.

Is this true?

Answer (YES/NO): YES